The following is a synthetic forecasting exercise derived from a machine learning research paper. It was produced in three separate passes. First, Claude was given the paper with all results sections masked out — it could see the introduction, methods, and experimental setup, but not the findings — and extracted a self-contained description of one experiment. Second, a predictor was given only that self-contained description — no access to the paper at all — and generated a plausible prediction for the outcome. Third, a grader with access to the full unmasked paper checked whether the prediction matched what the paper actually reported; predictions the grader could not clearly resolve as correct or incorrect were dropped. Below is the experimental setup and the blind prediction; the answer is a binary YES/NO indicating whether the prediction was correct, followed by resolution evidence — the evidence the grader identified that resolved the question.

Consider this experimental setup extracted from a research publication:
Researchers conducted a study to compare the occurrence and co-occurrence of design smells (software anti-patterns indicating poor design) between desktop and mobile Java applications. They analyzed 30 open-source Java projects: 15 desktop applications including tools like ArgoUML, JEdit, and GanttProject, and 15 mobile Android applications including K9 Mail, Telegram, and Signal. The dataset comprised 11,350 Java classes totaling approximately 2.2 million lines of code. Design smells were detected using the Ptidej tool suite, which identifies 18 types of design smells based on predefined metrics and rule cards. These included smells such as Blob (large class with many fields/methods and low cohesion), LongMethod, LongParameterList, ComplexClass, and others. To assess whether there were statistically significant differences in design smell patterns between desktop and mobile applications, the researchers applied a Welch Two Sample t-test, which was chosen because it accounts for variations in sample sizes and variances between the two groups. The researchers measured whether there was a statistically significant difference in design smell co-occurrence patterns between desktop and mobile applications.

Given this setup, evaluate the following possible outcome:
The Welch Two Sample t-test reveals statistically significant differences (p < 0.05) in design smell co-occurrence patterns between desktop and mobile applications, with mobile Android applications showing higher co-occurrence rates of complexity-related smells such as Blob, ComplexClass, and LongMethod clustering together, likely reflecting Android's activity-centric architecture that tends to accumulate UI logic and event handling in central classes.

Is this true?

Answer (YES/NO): NO